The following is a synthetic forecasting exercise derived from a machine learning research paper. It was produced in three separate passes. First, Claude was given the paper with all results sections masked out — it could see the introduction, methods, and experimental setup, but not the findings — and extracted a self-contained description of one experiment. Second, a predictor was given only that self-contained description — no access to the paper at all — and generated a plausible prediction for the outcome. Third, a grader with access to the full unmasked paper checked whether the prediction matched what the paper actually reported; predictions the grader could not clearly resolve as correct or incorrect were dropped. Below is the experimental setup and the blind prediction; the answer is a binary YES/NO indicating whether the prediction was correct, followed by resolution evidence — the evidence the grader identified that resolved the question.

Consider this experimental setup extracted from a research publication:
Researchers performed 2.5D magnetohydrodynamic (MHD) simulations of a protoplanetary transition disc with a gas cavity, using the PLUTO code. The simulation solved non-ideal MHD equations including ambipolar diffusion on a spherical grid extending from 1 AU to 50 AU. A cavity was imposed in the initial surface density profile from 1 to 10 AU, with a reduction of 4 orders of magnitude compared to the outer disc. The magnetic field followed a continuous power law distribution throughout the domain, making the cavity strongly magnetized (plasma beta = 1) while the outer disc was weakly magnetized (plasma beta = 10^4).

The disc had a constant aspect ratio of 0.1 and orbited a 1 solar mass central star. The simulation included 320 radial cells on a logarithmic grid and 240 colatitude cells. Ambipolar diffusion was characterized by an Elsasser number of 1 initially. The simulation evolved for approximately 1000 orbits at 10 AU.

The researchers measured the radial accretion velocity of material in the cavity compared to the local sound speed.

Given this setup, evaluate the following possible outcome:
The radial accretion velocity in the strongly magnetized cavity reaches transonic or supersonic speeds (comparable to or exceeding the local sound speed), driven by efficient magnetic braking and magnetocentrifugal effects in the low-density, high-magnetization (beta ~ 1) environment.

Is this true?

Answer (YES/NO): YES